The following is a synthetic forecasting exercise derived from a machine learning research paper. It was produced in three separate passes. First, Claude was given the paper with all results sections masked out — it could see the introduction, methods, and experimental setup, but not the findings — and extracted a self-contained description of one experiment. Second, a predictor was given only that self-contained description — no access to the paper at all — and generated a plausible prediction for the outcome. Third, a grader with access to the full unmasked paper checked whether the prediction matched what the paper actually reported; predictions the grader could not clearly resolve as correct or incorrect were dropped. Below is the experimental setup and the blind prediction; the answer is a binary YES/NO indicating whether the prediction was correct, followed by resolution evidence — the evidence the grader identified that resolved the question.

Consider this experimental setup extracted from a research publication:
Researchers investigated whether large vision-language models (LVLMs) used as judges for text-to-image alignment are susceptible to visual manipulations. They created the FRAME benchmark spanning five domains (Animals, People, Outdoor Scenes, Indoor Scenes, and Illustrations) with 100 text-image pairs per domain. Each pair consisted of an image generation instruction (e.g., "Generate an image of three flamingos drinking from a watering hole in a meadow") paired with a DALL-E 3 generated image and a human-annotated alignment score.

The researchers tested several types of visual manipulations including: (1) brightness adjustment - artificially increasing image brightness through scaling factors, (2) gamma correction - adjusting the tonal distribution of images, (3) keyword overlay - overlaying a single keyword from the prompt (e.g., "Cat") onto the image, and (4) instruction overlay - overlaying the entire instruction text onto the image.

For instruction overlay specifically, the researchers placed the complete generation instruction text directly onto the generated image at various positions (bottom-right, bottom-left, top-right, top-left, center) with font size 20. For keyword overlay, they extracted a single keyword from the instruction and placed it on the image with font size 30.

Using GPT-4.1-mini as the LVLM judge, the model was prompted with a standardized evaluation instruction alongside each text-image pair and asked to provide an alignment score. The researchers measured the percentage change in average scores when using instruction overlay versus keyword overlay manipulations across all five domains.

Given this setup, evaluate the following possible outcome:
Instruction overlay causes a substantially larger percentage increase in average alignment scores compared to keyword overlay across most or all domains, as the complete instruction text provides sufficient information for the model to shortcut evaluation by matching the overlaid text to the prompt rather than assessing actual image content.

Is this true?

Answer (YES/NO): YES